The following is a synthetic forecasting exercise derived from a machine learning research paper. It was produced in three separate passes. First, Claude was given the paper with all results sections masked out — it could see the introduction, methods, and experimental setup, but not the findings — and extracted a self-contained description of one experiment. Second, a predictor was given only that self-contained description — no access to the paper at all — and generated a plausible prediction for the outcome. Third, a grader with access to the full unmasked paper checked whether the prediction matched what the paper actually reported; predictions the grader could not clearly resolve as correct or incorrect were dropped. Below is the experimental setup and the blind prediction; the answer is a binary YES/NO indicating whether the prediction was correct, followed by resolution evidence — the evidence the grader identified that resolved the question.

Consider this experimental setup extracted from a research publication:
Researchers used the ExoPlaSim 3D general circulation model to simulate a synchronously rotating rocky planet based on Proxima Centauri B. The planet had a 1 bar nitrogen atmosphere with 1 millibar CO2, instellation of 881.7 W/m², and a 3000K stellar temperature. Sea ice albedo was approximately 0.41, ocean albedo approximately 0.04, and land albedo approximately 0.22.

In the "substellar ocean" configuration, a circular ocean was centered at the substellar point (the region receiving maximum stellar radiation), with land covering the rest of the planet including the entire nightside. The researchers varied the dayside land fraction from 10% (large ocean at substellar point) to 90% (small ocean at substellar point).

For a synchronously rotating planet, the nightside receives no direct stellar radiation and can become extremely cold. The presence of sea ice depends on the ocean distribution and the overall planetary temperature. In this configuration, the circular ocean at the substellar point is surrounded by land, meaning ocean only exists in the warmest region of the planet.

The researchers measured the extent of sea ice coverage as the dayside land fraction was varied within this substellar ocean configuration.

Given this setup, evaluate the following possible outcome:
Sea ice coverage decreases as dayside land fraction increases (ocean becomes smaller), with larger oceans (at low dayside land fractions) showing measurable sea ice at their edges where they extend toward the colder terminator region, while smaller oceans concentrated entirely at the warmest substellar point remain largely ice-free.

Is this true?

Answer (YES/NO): YES